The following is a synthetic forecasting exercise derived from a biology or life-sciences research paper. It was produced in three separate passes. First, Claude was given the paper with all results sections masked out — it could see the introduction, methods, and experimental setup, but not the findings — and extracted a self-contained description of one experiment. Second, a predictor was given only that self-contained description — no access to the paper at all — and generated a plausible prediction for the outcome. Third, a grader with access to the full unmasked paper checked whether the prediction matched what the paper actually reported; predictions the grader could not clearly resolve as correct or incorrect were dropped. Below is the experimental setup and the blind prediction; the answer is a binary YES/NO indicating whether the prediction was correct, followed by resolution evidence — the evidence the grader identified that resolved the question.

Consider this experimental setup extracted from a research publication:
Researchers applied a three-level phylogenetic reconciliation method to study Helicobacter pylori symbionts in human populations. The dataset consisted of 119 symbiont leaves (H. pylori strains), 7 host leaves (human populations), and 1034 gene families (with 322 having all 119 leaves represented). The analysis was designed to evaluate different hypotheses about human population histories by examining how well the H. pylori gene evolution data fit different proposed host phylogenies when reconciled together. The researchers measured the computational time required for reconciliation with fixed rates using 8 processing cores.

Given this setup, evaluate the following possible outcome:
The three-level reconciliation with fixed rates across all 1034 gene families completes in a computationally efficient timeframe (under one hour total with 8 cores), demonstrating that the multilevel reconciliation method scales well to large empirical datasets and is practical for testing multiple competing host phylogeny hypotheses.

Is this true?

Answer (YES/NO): NO